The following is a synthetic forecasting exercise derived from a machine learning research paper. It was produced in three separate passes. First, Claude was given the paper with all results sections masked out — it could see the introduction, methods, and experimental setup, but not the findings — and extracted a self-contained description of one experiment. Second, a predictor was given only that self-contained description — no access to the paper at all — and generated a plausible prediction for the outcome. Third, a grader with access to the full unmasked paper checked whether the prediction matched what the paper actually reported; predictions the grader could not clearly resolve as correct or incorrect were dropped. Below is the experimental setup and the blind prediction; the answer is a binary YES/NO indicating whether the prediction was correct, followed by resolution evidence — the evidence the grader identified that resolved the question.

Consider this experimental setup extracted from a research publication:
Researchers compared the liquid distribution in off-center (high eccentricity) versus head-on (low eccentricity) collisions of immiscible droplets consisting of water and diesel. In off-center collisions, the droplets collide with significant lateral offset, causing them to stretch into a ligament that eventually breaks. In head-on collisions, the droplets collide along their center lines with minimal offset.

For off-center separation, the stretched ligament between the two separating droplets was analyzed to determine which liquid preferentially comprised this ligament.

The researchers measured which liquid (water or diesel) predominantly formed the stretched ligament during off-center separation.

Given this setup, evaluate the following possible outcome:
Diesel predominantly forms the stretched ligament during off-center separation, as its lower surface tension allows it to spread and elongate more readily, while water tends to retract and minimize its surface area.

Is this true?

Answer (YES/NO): YES